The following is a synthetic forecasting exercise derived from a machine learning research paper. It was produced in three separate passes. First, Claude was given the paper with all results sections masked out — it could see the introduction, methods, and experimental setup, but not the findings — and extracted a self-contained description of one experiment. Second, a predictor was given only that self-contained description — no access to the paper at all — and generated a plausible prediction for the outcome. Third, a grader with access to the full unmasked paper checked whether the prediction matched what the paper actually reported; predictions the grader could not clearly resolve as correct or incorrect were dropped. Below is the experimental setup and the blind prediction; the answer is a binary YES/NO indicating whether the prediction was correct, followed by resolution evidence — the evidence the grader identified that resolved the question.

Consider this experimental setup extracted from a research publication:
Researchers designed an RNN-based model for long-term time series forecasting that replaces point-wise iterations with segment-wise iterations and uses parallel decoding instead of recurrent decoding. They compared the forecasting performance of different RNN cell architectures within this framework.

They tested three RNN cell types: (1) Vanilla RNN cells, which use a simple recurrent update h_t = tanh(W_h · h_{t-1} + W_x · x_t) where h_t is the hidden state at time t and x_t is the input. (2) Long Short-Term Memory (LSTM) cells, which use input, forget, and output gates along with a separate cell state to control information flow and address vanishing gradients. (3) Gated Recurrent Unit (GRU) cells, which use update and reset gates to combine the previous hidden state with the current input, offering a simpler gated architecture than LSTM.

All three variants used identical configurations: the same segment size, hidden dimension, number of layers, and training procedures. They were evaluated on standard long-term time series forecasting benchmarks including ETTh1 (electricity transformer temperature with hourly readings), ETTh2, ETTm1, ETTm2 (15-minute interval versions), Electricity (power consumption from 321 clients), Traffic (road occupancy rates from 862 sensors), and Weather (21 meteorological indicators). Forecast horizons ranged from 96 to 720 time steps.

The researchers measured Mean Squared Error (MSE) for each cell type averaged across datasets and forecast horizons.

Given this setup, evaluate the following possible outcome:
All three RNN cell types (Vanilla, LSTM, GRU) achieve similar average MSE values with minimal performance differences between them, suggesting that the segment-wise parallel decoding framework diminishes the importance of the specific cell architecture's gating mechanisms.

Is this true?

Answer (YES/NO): NO